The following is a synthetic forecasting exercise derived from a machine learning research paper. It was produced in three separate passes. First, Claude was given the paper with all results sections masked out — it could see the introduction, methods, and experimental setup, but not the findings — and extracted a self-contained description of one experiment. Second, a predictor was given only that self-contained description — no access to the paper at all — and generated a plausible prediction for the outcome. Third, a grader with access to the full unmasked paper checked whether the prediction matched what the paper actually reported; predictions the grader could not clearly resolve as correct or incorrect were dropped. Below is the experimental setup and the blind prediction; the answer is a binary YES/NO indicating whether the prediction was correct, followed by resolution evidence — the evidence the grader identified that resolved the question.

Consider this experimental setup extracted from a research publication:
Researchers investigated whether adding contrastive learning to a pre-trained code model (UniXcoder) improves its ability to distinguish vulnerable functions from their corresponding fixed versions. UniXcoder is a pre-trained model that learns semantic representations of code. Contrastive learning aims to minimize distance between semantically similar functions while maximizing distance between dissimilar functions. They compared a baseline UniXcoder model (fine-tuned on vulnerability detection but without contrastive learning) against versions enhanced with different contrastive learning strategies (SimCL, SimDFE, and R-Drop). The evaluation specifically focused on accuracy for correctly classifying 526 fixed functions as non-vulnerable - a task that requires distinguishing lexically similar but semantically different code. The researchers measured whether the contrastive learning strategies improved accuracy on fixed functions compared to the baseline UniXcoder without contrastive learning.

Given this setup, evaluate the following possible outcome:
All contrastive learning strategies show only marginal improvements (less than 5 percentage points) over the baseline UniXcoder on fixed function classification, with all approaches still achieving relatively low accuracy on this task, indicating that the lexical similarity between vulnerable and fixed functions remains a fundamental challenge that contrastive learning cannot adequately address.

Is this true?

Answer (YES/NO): NO